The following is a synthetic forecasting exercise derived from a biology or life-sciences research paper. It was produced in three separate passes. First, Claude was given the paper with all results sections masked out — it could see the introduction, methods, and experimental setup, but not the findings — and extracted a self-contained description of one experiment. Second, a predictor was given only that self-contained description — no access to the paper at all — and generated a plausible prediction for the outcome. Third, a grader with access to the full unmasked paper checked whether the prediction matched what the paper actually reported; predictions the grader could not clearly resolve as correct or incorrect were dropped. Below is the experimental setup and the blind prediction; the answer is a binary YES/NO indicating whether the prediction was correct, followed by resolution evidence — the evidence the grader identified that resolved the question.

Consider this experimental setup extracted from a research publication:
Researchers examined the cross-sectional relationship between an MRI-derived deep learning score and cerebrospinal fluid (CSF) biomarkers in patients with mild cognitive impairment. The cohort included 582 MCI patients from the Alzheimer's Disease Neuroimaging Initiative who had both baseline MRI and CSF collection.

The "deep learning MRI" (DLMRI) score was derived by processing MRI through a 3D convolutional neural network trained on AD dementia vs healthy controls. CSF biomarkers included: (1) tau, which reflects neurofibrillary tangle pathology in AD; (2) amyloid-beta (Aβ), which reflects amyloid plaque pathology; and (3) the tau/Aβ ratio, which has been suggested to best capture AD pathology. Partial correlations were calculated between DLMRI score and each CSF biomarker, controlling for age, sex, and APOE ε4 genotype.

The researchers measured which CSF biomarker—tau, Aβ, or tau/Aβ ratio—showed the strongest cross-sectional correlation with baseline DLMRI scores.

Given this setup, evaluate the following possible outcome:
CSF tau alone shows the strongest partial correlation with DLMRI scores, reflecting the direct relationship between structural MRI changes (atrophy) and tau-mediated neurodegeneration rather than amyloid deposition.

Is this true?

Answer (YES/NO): YES